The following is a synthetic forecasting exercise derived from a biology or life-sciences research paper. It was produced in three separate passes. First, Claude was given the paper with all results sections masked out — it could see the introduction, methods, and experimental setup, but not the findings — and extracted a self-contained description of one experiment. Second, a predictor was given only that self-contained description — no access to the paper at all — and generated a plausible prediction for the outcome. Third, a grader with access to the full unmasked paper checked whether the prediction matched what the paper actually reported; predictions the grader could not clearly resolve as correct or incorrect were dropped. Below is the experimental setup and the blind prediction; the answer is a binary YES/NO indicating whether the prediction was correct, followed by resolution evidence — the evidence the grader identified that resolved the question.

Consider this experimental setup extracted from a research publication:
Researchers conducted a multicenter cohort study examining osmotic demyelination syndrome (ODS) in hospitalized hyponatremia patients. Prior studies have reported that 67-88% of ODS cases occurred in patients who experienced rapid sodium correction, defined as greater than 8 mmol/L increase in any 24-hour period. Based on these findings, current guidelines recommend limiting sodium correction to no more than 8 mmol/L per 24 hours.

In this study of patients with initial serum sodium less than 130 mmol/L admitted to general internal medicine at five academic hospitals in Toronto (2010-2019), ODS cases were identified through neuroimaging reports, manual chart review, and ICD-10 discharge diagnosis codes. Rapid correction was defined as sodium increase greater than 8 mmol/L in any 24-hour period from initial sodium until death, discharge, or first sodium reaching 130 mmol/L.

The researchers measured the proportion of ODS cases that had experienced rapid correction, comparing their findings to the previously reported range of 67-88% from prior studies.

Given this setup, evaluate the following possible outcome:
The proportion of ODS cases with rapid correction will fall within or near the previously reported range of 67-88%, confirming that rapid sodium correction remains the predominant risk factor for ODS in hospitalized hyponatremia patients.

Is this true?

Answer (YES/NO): NO